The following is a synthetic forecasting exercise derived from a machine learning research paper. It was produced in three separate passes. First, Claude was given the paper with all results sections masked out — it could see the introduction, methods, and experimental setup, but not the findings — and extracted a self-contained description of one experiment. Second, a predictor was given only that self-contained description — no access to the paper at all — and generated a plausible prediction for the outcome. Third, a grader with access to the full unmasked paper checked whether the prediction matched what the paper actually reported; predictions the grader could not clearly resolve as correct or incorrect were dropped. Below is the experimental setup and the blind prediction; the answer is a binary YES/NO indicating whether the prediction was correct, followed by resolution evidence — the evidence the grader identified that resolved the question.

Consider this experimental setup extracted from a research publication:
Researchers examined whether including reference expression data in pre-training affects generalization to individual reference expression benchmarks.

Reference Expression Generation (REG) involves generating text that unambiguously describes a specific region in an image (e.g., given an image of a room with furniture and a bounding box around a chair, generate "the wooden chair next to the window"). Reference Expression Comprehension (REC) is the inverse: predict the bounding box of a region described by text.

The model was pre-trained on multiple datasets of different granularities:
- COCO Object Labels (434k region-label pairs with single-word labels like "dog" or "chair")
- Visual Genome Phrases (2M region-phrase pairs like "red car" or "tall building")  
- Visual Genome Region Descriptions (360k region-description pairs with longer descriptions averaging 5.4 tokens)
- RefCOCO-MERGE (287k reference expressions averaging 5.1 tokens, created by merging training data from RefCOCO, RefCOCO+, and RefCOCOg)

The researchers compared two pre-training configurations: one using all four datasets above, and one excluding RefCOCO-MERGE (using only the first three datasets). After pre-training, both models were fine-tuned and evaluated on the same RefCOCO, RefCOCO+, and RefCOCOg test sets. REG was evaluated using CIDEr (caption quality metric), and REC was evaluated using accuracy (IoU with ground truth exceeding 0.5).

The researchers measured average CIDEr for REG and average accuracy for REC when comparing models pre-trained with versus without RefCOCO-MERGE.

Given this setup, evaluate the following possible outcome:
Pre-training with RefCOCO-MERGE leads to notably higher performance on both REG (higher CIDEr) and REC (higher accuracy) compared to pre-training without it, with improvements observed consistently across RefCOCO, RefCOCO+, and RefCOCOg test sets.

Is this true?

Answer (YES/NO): NO